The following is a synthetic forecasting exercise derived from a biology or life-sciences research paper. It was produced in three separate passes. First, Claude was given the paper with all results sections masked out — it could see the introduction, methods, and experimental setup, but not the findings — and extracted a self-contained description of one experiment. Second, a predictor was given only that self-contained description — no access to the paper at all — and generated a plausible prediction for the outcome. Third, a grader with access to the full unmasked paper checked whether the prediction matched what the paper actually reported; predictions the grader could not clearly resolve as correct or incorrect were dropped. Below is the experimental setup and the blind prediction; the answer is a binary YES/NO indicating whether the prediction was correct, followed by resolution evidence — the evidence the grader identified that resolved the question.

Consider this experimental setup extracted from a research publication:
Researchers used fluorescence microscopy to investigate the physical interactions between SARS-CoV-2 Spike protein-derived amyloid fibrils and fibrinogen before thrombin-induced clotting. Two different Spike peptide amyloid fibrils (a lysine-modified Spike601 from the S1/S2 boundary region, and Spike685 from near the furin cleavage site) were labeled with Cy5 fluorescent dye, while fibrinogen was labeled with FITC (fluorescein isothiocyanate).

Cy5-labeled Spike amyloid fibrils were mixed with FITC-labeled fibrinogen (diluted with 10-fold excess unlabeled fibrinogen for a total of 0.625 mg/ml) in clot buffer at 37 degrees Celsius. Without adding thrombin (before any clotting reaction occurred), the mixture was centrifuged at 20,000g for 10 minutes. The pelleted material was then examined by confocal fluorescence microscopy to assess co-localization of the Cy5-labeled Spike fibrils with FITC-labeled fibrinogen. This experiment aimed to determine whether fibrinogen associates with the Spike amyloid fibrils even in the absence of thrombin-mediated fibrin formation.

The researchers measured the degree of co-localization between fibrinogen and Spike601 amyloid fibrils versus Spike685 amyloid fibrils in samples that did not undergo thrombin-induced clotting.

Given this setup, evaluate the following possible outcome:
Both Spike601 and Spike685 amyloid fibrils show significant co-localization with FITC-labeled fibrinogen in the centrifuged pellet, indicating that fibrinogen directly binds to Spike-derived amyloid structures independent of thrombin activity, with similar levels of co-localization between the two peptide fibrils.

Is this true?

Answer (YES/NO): NO